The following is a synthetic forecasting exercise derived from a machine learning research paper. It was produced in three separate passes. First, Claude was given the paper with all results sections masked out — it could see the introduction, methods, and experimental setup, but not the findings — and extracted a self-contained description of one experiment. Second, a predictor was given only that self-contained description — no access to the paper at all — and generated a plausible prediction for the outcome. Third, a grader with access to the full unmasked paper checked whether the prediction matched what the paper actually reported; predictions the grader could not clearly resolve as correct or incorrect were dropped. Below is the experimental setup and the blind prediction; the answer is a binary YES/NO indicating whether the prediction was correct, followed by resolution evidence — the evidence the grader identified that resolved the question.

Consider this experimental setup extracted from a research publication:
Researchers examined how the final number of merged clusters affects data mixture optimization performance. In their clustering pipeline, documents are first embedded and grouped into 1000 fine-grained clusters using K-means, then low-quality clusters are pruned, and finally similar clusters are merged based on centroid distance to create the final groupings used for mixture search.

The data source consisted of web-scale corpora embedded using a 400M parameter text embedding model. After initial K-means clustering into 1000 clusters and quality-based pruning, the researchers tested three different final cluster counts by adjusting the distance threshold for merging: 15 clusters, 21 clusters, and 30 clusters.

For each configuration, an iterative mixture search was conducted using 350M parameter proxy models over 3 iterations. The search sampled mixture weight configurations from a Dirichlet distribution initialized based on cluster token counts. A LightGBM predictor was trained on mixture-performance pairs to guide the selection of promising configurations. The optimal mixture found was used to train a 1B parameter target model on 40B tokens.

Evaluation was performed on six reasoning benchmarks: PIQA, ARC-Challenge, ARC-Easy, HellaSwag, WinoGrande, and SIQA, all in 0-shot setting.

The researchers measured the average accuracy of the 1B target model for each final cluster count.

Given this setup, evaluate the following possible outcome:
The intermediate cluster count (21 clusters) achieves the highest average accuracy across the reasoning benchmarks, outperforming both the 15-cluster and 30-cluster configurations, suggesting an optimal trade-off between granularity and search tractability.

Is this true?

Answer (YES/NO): NO